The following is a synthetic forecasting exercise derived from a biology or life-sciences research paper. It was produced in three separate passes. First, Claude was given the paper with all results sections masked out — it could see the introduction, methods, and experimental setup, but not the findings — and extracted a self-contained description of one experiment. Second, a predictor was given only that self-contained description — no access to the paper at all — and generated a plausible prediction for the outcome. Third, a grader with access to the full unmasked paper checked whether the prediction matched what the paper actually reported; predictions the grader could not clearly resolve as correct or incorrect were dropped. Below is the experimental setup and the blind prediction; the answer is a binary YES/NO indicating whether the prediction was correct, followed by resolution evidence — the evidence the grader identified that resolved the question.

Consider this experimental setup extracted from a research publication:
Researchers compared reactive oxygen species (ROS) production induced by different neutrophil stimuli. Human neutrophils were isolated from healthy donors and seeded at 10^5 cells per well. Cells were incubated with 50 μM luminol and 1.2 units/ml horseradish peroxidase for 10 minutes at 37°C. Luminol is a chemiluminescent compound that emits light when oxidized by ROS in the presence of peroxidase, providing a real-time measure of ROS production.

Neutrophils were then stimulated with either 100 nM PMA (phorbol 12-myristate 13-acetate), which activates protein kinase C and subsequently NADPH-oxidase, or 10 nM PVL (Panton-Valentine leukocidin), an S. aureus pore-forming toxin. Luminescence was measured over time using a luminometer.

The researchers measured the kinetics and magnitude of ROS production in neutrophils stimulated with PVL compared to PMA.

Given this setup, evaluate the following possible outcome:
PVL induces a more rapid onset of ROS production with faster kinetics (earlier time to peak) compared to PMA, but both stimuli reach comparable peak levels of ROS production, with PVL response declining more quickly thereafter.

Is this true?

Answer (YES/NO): NO